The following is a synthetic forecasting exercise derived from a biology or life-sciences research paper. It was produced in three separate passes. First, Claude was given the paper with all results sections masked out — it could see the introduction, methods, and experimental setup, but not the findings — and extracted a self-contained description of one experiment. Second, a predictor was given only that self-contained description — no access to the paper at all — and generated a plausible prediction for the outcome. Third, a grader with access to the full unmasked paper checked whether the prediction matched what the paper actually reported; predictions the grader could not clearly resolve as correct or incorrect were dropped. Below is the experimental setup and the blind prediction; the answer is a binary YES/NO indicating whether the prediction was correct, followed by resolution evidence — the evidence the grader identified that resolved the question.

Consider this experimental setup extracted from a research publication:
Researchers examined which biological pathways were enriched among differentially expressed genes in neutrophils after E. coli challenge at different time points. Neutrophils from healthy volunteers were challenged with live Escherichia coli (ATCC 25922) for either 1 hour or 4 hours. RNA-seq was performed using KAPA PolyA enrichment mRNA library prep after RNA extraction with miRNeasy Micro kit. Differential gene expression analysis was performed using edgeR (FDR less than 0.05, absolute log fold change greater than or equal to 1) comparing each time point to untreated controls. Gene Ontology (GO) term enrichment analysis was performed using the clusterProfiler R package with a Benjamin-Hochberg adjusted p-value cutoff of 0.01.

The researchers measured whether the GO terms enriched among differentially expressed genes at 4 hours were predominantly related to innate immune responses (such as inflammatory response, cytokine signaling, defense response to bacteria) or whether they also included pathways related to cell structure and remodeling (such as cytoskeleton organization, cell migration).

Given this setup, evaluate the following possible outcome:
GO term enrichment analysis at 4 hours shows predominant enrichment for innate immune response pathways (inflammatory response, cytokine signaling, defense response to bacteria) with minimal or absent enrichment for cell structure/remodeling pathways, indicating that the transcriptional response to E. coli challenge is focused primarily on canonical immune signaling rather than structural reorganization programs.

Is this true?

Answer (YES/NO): NO